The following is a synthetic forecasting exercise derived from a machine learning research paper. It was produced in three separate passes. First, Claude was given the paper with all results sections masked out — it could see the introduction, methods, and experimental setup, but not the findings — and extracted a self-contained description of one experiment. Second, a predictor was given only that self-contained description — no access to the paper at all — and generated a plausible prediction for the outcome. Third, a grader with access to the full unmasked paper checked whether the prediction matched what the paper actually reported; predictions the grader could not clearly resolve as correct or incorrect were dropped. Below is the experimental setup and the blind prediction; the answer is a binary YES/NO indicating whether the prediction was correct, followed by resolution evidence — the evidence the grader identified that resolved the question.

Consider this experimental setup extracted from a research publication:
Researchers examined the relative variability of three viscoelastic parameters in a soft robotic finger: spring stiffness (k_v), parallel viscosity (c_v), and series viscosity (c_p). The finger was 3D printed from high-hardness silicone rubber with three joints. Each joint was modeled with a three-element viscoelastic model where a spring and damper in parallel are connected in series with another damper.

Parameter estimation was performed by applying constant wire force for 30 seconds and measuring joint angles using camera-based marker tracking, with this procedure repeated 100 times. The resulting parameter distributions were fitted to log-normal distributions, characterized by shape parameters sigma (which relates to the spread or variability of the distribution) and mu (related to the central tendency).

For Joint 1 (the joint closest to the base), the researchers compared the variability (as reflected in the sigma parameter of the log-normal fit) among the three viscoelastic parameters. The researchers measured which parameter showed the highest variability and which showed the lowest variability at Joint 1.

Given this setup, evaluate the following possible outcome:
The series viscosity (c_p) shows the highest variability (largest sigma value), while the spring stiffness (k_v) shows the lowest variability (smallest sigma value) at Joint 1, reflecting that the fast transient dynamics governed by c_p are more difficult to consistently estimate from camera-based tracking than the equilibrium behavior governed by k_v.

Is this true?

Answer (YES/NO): YES